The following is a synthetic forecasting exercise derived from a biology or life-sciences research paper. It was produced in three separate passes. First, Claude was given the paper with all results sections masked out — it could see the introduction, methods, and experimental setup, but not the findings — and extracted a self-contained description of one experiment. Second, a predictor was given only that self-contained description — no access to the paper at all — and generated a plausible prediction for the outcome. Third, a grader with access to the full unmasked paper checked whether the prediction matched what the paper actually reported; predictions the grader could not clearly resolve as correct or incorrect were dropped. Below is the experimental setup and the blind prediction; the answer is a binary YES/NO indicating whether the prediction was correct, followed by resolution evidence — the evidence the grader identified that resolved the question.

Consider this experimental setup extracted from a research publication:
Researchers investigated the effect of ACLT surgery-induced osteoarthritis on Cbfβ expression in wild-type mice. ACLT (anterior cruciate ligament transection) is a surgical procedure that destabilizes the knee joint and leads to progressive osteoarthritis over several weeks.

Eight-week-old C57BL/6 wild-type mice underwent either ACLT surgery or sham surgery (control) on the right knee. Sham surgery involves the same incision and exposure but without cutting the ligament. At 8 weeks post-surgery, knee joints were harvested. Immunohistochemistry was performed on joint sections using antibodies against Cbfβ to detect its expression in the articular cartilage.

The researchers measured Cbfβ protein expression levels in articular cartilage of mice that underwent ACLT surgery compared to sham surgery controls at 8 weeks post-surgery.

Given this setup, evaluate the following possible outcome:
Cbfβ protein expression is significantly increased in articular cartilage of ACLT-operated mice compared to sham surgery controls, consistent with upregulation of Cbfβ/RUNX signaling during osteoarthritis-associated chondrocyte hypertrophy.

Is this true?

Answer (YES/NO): NO